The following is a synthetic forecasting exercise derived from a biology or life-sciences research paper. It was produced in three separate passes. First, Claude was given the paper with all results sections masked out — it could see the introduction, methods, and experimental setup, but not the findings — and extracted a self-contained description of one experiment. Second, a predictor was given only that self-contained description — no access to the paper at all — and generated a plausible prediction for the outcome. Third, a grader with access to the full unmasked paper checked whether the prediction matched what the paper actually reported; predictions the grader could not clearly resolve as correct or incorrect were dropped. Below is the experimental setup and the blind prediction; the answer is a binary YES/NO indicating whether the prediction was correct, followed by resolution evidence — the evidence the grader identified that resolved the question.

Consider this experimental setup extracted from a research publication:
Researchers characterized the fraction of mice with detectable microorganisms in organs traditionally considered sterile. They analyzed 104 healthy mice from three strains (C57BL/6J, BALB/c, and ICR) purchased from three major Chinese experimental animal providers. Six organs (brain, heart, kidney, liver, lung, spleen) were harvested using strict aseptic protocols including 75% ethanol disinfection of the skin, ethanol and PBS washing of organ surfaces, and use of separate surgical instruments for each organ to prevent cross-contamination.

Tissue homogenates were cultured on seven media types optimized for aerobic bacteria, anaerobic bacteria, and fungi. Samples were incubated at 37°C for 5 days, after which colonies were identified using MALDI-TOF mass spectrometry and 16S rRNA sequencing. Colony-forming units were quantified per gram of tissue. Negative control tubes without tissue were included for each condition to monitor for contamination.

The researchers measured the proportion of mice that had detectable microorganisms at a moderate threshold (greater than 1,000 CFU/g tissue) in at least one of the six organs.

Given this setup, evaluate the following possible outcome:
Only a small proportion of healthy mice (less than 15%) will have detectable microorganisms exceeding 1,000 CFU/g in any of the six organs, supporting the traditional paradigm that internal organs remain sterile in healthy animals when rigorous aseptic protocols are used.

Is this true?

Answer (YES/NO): NO